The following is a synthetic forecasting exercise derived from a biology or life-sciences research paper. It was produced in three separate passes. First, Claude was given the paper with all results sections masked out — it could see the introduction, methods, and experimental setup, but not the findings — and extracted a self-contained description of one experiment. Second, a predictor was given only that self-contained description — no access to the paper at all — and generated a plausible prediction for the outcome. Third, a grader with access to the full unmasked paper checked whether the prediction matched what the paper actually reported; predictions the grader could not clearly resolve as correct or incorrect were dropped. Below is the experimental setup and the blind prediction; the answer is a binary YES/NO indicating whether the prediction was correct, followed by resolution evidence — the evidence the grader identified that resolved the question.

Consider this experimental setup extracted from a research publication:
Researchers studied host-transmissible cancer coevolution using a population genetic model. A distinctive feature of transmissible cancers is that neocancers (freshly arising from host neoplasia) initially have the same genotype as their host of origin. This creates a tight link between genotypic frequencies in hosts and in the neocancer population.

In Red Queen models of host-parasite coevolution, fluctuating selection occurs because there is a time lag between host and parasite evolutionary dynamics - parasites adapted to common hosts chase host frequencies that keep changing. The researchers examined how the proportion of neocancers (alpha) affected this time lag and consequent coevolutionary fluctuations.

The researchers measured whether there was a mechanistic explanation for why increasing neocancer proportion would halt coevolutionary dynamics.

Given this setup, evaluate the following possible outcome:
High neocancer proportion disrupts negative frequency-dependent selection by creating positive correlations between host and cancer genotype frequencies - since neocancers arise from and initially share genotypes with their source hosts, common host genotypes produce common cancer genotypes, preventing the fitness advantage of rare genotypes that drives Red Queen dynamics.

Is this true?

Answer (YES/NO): NO